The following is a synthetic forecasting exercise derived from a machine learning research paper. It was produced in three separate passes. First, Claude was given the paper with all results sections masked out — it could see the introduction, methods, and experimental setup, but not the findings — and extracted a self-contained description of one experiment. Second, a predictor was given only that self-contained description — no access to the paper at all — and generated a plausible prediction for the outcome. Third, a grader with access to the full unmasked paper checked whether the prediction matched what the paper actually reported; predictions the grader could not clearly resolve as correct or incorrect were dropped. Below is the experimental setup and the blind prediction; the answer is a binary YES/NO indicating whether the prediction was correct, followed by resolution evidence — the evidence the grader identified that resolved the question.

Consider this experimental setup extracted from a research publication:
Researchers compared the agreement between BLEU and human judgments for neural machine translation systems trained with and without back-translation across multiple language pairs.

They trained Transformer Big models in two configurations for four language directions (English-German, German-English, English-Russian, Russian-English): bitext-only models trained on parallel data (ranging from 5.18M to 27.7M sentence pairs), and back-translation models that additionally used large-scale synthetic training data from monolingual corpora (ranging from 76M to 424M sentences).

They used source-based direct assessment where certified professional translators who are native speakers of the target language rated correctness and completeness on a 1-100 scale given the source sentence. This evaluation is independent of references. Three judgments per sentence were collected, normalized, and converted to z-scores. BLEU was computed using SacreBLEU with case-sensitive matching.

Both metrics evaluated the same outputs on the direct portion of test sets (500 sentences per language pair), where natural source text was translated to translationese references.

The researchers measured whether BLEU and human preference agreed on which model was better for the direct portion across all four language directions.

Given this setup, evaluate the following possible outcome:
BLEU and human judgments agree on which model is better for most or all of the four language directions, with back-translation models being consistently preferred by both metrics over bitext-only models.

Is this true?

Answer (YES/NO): NO